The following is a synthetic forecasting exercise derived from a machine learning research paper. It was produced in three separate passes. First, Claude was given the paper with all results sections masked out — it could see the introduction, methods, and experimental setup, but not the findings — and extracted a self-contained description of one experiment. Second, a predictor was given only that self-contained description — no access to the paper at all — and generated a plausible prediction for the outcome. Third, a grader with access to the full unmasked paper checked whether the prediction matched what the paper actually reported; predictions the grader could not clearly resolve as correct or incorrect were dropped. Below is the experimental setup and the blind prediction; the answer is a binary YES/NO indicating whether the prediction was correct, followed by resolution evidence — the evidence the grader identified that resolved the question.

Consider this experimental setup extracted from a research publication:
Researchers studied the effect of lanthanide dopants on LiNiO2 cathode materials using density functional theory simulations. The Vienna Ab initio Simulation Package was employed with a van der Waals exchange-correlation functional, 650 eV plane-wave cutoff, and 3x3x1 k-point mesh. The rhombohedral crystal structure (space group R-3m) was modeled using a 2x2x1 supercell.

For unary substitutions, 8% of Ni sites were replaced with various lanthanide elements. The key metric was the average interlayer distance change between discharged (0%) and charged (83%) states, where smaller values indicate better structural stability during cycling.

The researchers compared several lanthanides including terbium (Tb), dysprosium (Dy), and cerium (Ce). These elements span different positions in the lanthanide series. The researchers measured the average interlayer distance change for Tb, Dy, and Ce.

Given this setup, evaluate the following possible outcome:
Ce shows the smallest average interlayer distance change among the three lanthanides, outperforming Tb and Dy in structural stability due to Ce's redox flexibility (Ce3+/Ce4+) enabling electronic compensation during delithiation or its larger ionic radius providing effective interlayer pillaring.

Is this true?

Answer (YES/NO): NO